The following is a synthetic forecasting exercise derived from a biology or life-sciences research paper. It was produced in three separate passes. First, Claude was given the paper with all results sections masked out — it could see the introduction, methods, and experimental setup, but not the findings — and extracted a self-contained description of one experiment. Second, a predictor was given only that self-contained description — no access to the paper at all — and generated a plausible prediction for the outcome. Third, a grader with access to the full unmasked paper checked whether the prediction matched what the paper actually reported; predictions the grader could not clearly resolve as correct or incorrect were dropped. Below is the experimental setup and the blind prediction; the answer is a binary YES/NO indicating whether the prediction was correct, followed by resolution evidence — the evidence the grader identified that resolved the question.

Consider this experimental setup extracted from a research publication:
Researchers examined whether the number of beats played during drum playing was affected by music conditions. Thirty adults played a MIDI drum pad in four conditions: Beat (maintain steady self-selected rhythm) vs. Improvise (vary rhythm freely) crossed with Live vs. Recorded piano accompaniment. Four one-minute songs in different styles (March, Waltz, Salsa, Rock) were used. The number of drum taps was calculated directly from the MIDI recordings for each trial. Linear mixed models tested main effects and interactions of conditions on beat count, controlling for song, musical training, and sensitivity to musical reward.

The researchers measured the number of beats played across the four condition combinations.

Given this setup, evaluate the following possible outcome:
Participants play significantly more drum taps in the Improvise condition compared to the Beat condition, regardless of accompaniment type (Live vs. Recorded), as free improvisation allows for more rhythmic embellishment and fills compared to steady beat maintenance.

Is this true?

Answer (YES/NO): YES